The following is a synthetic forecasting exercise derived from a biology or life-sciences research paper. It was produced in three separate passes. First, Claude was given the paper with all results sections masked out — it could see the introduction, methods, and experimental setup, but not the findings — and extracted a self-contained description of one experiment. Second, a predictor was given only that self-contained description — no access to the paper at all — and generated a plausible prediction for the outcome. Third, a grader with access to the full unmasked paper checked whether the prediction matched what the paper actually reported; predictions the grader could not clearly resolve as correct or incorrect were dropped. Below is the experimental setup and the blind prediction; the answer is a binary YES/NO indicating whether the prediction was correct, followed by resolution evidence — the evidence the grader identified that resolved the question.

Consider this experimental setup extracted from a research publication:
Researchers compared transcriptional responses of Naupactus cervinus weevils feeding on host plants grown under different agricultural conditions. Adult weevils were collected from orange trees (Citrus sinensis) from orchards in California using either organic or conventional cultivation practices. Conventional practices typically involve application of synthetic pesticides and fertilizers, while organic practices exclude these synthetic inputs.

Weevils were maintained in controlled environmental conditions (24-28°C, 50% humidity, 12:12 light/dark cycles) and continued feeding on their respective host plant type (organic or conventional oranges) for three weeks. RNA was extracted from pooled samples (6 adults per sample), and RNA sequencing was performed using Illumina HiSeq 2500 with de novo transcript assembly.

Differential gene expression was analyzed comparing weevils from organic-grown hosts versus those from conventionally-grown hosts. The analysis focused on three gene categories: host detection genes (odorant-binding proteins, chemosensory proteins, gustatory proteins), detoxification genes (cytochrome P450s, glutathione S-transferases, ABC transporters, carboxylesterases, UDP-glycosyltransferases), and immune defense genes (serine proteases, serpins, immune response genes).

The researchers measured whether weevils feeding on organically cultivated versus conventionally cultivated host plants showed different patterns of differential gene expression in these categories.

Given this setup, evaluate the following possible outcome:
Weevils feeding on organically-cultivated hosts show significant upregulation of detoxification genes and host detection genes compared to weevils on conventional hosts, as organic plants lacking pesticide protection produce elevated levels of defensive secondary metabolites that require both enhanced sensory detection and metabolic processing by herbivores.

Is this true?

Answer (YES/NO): YES